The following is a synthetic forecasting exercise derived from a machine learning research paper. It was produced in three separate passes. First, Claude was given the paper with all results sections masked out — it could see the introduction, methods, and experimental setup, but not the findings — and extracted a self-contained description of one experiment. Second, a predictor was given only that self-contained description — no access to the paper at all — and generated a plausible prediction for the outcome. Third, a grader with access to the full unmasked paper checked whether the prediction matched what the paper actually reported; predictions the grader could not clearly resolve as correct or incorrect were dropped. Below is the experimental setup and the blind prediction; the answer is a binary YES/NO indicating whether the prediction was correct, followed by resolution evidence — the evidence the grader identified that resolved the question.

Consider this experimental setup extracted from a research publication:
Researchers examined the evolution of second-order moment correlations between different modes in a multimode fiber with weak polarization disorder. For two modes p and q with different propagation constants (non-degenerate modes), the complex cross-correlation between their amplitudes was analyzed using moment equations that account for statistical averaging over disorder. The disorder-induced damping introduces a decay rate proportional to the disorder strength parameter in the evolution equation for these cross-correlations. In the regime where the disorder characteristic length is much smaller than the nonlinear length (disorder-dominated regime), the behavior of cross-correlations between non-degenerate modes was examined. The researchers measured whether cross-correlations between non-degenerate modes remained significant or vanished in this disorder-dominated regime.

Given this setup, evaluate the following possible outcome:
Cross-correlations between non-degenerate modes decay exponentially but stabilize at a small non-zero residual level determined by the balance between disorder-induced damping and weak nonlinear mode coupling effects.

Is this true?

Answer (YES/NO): NO